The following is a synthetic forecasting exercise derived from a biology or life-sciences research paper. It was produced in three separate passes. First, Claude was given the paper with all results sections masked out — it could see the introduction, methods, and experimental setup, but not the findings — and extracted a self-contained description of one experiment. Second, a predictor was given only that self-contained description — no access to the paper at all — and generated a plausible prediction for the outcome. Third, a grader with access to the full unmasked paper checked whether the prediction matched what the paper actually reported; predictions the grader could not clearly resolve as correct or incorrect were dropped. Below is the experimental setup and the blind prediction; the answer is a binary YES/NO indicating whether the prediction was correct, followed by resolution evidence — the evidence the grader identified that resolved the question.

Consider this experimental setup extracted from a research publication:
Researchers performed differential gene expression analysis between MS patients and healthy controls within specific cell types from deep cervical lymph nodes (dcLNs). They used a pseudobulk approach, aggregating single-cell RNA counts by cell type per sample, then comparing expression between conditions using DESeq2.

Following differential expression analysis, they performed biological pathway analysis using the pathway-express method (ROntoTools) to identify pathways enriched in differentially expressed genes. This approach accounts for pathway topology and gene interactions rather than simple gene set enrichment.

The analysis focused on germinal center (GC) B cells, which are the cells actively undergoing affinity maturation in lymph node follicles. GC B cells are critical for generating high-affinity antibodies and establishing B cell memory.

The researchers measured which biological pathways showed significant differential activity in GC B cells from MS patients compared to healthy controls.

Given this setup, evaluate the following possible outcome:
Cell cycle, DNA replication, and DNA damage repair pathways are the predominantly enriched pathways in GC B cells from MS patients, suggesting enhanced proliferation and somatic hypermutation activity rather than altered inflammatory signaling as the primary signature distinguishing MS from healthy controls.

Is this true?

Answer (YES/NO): NO